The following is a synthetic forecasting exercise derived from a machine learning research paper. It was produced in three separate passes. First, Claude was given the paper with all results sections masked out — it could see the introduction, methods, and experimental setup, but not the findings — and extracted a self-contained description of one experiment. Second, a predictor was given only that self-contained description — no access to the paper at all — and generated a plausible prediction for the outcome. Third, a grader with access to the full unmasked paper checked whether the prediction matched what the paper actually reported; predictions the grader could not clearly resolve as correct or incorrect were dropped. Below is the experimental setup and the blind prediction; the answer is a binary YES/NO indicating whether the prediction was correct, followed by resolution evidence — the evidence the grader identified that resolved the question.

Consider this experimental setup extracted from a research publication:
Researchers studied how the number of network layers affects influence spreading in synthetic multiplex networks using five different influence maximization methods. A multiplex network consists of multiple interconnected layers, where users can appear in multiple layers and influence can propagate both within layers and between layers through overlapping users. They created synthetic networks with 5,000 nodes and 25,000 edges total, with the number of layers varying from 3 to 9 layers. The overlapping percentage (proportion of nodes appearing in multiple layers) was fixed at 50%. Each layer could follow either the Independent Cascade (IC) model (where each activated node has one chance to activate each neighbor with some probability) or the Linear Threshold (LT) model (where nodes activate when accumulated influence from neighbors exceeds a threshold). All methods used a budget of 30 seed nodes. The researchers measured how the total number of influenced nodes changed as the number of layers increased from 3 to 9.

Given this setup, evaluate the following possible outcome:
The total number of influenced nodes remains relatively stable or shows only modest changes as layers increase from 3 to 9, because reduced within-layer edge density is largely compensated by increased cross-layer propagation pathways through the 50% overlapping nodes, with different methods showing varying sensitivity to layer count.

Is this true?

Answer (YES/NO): NO